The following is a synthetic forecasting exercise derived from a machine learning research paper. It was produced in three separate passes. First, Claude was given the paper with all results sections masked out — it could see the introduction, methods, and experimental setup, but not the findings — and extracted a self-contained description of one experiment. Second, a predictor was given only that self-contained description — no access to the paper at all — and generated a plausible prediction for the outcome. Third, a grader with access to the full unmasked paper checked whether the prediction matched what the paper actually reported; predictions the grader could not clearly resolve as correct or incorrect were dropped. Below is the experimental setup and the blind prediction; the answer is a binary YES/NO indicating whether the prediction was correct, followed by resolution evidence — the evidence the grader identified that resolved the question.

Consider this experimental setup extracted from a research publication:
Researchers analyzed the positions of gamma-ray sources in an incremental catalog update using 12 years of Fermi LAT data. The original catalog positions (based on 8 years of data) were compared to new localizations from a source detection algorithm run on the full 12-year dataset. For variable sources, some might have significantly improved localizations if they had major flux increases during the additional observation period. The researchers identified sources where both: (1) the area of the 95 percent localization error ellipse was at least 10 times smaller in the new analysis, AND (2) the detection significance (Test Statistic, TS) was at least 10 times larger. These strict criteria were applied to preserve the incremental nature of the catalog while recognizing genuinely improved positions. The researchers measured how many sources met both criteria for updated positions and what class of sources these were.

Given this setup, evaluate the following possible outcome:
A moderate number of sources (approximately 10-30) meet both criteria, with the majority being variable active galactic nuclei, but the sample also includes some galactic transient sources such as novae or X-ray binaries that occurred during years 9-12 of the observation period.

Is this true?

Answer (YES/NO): NO